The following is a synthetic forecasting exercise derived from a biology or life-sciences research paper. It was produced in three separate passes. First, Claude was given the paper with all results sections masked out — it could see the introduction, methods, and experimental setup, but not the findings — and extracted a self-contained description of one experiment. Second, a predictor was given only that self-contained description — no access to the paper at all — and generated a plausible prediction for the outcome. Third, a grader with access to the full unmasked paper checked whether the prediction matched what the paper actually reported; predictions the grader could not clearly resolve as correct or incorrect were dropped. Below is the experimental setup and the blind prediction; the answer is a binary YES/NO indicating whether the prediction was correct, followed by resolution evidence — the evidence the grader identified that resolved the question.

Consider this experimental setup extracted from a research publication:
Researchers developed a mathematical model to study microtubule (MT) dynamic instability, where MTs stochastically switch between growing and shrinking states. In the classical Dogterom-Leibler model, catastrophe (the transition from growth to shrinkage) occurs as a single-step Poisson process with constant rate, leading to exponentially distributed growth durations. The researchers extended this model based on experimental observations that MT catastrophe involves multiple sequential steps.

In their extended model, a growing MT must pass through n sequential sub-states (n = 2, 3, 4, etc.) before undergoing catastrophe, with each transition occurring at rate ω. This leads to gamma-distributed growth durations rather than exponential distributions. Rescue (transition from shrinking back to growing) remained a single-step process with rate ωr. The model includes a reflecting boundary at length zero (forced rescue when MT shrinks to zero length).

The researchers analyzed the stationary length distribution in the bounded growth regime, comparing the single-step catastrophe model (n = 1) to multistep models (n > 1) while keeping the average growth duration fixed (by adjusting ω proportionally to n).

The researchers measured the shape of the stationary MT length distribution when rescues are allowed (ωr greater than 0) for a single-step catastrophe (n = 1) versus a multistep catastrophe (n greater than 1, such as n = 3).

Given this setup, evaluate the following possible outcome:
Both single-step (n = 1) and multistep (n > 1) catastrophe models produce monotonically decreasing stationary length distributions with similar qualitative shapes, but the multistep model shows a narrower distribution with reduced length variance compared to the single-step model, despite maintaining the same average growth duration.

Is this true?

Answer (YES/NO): NO